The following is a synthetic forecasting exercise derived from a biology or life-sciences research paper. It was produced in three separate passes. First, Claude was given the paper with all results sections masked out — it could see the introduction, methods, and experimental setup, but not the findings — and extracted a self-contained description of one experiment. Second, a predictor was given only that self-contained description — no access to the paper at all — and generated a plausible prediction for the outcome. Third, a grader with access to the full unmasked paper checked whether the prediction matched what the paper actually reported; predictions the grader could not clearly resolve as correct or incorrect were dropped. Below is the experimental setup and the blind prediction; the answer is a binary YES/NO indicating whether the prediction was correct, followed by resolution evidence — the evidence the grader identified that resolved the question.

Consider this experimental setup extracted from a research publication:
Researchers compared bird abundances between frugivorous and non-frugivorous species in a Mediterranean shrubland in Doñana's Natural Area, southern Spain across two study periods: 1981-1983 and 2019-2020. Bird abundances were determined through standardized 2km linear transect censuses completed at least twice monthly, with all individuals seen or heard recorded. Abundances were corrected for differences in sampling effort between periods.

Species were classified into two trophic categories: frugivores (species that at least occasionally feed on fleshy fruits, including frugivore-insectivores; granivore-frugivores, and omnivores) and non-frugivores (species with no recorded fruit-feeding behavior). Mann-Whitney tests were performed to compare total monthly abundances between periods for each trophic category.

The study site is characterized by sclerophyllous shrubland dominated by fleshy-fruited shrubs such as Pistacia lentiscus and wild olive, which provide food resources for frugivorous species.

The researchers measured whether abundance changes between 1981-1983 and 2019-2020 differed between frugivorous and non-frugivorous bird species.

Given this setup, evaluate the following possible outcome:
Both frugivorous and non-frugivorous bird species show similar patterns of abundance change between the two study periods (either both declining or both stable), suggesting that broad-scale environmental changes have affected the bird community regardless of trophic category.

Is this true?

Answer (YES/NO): YES